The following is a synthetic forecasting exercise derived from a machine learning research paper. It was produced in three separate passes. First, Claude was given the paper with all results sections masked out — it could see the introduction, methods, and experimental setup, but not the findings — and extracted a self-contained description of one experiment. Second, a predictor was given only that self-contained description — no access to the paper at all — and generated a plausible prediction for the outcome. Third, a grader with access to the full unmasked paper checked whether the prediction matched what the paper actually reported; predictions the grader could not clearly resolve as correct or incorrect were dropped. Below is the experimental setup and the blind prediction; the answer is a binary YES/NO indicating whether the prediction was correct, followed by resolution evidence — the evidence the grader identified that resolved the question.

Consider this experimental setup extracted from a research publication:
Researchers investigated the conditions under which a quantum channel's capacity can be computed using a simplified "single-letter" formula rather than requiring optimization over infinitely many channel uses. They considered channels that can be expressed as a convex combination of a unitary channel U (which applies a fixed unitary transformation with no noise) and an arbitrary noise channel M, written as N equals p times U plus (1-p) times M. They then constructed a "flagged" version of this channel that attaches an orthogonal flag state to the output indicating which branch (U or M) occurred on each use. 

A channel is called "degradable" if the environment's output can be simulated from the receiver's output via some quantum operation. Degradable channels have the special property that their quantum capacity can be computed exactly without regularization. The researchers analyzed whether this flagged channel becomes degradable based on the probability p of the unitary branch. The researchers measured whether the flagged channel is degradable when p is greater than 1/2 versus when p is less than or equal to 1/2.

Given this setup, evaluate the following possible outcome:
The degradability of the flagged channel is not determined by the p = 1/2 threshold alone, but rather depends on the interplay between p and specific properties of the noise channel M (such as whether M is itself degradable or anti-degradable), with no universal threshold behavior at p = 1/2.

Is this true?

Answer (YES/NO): NO